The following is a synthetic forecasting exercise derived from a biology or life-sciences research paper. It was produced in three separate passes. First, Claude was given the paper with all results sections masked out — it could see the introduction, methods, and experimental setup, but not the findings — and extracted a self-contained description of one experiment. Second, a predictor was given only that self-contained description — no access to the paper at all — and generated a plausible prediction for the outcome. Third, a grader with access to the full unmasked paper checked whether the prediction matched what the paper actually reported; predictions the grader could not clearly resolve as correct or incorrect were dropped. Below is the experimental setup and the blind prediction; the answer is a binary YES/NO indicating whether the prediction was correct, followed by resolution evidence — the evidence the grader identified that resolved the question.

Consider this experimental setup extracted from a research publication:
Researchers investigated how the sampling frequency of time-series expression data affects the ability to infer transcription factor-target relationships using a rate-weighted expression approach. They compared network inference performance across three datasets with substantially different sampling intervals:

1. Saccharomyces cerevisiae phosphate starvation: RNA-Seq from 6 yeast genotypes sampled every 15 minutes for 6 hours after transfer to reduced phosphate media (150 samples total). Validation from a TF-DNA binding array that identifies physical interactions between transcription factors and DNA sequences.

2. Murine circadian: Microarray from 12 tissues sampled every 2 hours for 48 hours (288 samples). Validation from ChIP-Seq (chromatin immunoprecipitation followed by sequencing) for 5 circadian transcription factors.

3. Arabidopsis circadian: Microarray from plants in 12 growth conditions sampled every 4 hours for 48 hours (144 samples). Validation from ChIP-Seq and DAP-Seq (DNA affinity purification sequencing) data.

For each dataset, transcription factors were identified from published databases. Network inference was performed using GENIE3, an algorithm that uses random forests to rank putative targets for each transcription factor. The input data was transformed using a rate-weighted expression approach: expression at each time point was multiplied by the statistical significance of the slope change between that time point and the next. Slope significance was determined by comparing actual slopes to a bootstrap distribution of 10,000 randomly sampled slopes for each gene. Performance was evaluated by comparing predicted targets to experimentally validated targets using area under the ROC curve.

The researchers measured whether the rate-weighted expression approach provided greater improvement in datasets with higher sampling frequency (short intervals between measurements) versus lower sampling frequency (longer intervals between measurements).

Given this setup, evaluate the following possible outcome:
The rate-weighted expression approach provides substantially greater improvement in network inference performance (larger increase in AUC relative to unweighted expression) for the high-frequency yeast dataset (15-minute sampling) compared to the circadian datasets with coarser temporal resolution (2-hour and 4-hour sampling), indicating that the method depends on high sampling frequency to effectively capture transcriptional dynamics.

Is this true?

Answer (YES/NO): NO